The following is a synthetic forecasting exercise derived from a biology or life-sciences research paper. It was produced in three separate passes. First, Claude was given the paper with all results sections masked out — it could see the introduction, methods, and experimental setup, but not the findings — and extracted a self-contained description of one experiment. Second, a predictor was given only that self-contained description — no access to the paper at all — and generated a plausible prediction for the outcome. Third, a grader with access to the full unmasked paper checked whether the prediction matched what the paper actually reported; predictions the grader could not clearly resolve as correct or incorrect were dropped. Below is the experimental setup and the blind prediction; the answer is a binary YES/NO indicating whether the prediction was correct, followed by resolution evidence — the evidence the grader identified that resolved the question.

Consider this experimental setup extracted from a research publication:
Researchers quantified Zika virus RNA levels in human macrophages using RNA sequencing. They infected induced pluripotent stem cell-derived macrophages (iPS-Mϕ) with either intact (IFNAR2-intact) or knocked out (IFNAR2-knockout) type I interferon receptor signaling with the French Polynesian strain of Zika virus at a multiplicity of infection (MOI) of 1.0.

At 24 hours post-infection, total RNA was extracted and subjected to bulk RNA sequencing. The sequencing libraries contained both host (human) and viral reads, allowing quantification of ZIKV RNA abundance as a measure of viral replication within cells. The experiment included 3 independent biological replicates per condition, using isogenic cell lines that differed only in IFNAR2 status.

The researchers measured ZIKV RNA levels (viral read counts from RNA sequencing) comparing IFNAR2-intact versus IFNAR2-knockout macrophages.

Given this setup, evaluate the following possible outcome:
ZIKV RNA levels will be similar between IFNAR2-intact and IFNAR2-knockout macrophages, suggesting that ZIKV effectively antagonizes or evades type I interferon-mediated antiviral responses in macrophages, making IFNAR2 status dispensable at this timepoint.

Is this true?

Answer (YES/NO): NO